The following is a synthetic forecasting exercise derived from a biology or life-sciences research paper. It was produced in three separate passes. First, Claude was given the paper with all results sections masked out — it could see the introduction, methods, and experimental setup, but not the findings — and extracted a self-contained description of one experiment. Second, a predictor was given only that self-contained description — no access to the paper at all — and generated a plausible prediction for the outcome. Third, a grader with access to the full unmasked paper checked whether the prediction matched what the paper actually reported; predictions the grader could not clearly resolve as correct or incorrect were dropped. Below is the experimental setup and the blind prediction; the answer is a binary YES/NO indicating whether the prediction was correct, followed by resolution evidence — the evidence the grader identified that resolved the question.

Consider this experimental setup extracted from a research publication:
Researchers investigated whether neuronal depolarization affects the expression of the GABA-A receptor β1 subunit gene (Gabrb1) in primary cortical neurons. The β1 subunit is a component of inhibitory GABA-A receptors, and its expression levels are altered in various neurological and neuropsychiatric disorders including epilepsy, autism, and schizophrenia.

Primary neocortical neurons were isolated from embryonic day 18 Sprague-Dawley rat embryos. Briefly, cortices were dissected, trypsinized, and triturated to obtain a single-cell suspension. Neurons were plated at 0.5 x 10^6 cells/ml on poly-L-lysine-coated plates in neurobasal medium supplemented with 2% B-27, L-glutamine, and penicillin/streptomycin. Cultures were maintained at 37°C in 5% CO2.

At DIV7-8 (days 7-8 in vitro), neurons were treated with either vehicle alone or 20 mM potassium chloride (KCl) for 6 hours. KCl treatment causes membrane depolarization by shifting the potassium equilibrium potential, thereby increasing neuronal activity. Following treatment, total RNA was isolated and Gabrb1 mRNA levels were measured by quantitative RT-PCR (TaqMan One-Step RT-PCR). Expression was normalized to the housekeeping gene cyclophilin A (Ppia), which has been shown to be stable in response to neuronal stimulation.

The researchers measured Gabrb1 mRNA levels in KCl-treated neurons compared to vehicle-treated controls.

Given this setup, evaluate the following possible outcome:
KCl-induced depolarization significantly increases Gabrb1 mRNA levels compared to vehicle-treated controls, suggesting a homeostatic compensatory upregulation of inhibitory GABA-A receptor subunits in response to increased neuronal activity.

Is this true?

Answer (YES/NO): YES